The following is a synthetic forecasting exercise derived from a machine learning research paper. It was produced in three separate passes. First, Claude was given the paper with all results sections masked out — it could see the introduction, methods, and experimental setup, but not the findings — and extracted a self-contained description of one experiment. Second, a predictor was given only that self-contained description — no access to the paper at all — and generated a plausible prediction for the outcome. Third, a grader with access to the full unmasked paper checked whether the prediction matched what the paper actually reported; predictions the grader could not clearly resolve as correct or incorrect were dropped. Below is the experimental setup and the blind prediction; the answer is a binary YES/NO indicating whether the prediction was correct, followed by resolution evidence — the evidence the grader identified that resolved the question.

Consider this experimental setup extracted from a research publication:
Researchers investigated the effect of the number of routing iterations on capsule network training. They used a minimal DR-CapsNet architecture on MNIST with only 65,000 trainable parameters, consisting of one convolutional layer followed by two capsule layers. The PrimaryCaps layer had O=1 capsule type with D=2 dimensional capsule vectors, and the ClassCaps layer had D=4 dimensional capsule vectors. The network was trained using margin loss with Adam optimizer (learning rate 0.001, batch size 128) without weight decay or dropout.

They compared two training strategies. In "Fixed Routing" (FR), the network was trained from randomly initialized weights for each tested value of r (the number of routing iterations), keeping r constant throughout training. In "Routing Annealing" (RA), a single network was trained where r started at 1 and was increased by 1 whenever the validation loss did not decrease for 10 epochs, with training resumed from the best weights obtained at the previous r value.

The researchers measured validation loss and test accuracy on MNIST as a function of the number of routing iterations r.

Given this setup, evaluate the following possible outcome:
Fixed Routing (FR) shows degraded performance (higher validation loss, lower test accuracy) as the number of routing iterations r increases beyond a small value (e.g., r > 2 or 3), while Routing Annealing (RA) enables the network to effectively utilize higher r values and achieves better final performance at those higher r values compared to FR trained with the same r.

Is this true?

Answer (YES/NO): YES